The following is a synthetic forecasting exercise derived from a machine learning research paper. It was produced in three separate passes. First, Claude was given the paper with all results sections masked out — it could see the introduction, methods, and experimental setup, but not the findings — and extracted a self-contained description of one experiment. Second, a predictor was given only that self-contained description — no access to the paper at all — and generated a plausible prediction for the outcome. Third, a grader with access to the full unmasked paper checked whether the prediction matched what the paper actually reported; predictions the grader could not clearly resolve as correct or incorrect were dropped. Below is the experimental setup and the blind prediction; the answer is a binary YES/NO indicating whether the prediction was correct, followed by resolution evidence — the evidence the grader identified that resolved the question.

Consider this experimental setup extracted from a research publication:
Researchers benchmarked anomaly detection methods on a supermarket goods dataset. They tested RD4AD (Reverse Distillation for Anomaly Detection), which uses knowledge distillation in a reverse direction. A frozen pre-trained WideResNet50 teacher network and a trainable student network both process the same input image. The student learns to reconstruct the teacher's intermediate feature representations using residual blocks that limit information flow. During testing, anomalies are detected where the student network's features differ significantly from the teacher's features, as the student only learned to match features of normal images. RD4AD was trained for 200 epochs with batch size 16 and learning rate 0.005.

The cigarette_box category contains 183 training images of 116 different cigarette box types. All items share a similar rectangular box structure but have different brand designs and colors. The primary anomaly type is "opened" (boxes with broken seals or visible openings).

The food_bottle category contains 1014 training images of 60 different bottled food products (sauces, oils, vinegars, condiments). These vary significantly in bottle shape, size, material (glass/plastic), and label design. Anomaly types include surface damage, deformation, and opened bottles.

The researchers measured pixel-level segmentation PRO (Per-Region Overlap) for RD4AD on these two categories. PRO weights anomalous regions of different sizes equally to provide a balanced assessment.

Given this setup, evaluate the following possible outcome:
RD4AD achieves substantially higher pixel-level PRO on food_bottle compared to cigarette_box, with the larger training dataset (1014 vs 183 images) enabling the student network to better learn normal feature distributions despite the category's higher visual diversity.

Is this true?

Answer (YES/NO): YES